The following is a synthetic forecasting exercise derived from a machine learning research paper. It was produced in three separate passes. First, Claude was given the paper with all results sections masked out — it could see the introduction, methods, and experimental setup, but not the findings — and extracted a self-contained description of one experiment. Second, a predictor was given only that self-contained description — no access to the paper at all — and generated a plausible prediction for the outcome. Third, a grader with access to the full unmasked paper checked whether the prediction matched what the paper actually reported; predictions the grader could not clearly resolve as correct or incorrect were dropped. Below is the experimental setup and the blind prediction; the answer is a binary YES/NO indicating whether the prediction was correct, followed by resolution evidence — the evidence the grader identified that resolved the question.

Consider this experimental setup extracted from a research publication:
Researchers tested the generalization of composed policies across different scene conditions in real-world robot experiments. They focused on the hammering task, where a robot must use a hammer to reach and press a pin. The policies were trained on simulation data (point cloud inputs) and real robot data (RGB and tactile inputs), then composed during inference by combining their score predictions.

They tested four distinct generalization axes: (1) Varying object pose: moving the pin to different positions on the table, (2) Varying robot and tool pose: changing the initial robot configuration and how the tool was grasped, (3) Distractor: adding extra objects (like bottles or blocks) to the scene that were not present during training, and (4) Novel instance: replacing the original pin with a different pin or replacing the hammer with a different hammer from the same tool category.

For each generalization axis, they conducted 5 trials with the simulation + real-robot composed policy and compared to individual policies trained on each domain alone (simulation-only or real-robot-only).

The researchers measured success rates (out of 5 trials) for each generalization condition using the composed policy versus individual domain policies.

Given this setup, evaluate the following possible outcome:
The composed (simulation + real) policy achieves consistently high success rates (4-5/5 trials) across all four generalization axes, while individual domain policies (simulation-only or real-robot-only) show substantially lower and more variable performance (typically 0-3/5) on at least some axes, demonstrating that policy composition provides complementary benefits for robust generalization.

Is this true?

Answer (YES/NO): NO